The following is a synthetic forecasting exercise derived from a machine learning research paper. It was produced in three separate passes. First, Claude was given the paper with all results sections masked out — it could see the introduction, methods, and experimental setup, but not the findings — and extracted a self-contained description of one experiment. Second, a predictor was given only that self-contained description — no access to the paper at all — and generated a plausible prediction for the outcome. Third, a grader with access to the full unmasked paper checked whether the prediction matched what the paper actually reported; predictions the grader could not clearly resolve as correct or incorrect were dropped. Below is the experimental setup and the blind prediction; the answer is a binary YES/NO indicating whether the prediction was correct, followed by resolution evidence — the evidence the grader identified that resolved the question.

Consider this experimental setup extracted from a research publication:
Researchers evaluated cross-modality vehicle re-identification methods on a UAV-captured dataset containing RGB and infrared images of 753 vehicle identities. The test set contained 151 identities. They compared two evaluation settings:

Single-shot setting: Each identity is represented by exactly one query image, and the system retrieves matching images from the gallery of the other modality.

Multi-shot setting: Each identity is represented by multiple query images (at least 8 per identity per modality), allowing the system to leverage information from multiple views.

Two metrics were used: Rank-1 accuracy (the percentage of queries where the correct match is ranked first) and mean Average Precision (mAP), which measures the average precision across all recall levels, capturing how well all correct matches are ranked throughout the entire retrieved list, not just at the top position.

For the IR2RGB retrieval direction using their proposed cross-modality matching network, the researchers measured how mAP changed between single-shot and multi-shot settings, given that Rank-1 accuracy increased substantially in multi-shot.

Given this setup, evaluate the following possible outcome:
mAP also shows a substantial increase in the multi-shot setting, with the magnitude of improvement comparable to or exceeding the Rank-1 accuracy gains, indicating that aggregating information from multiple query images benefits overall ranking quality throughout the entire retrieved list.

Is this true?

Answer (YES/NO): NO